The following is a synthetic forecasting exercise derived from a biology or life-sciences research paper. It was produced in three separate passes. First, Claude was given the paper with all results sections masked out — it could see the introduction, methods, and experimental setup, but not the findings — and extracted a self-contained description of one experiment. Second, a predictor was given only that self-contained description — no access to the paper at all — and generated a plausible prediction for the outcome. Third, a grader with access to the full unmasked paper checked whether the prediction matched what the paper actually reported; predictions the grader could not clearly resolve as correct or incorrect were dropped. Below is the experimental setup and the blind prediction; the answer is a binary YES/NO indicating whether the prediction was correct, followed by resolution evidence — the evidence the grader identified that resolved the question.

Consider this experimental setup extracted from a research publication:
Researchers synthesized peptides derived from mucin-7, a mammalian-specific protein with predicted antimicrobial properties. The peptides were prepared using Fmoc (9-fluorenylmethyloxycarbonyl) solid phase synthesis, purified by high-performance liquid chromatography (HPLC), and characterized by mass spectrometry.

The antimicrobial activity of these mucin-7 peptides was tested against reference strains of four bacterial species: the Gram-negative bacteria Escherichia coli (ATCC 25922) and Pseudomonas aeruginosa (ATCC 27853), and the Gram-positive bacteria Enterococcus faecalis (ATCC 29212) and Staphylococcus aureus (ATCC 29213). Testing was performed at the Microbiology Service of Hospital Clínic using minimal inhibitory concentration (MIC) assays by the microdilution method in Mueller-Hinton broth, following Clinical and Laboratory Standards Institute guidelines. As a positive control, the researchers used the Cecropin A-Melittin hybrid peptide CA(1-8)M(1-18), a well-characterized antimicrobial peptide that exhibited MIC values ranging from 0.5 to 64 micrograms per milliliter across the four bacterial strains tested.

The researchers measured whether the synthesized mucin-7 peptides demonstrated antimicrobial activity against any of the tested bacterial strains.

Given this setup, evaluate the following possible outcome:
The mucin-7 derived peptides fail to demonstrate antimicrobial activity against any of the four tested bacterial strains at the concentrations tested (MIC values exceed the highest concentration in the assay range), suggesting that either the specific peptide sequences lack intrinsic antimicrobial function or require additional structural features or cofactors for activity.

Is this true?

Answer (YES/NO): NO